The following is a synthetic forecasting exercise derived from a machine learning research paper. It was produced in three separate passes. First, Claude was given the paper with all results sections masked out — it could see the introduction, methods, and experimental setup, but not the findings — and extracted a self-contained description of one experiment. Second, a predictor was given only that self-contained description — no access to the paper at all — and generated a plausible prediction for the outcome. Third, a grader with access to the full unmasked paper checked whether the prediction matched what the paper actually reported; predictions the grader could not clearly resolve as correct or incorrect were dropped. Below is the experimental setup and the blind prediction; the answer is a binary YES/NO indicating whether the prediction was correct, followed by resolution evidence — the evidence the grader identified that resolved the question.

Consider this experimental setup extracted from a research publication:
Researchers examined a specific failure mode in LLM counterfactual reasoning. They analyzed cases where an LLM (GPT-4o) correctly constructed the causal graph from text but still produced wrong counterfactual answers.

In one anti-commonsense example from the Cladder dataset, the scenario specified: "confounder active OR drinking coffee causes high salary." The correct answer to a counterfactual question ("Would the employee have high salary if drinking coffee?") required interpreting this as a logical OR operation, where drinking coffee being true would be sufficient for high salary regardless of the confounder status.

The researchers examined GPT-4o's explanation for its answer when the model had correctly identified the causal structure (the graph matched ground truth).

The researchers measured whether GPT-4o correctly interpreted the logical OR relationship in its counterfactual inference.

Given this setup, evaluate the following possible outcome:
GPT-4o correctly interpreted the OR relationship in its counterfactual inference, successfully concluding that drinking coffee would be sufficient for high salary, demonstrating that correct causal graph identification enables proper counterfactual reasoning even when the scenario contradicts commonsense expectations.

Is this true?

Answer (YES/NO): NO